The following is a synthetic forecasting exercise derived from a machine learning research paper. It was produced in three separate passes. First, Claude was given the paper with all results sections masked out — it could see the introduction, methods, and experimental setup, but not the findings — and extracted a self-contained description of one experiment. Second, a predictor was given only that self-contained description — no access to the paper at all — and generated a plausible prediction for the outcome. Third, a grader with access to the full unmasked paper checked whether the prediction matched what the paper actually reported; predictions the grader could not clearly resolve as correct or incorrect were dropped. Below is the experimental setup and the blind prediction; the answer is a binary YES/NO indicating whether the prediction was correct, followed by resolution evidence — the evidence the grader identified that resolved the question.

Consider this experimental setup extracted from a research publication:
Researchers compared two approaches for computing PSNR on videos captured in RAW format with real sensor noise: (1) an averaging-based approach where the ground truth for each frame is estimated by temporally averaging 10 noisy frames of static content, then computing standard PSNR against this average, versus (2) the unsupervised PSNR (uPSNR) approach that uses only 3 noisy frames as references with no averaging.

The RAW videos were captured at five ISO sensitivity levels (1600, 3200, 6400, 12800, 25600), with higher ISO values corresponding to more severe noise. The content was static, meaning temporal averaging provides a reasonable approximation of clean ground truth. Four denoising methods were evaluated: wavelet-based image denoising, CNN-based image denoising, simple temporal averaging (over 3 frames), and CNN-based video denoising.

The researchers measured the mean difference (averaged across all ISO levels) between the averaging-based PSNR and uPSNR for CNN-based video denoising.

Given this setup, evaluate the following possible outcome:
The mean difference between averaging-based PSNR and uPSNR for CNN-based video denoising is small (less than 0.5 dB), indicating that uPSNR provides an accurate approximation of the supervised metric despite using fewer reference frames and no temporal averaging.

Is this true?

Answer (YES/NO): YES